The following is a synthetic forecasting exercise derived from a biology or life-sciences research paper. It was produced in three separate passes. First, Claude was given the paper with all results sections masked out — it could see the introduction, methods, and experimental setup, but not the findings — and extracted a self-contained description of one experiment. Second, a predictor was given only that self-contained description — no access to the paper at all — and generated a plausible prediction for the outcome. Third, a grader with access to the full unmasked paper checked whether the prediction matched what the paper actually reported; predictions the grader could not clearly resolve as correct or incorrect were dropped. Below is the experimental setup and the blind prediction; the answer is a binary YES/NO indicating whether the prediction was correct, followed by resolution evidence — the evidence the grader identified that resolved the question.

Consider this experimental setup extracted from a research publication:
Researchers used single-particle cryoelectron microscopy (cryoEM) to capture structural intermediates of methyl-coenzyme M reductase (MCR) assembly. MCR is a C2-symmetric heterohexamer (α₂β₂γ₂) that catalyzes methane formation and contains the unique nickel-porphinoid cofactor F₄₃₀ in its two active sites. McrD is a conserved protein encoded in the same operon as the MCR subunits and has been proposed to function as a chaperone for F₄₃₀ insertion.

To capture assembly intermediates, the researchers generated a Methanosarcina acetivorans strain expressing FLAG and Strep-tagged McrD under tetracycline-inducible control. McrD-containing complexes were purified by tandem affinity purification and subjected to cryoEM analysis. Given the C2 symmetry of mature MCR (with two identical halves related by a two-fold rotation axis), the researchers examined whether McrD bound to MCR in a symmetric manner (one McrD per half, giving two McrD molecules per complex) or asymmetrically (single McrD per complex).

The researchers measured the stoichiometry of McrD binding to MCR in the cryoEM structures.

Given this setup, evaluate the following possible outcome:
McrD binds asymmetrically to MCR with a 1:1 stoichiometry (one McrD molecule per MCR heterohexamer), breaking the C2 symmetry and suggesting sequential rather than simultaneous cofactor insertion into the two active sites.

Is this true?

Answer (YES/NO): YES